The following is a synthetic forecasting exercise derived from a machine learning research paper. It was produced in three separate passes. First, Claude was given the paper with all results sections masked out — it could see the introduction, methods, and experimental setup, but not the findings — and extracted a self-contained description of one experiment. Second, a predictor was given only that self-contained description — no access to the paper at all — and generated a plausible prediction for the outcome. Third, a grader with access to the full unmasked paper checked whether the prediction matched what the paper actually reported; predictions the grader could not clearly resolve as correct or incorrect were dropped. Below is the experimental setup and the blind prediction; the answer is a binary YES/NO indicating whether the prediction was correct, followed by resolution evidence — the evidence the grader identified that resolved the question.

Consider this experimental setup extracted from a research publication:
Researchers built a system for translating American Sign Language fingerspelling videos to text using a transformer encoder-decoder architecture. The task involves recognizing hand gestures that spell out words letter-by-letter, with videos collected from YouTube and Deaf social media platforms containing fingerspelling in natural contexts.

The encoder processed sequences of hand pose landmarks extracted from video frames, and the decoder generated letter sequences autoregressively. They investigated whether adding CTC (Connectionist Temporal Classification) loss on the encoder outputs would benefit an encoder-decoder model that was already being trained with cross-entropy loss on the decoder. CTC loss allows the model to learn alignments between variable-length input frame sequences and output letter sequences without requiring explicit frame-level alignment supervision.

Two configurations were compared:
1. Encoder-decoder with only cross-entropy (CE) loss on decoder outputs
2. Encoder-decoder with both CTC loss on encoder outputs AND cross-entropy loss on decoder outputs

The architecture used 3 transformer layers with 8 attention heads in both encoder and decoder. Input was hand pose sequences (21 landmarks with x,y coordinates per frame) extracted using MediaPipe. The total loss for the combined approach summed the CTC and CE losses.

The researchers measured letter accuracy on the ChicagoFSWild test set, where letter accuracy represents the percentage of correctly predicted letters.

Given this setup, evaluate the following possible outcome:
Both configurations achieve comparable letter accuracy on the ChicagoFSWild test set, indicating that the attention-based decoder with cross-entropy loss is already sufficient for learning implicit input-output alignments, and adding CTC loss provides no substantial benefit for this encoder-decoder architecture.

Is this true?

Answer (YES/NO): NO